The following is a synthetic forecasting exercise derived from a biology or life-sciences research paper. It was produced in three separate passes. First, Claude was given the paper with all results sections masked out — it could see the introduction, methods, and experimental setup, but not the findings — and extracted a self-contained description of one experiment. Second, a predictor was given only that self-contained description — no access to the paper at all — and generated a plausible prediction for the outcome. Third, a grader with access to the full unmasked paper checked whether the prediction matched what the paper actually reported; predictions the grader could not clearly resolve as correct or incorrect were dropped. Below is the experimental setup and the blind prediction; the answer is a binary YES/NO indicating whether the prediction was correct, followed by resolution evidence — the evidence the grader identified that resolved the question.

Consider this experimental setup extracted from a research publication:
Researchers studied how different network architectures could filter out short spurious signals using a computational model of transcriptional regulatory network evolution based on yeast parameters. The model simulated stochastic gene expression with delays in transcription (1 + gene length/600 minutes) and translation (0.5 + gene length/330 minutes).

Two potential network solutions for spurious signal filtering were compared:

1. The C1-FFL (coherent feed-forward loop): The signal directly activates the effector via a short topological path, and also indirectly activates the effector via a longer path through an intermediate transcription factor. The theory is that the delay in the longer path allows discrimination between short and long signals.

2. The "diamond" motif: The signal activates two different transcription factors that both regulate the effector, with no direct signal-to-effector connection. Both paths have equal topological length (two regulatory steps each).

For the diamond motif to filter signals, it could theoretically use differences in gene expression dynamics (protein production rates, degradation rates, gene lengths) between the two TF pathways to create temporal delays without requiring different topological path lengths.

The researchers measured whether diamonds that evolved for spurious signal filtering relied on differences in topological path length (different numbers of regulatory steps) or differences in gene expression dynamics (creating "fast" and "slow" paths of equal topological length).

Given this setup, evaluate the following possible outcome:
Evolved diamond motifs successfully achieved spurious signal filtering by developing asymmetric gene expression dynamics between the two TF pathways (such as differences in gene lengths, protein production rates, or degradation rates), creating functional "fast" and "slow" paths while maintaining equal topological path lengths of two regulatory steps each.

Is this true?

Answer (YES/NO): YES